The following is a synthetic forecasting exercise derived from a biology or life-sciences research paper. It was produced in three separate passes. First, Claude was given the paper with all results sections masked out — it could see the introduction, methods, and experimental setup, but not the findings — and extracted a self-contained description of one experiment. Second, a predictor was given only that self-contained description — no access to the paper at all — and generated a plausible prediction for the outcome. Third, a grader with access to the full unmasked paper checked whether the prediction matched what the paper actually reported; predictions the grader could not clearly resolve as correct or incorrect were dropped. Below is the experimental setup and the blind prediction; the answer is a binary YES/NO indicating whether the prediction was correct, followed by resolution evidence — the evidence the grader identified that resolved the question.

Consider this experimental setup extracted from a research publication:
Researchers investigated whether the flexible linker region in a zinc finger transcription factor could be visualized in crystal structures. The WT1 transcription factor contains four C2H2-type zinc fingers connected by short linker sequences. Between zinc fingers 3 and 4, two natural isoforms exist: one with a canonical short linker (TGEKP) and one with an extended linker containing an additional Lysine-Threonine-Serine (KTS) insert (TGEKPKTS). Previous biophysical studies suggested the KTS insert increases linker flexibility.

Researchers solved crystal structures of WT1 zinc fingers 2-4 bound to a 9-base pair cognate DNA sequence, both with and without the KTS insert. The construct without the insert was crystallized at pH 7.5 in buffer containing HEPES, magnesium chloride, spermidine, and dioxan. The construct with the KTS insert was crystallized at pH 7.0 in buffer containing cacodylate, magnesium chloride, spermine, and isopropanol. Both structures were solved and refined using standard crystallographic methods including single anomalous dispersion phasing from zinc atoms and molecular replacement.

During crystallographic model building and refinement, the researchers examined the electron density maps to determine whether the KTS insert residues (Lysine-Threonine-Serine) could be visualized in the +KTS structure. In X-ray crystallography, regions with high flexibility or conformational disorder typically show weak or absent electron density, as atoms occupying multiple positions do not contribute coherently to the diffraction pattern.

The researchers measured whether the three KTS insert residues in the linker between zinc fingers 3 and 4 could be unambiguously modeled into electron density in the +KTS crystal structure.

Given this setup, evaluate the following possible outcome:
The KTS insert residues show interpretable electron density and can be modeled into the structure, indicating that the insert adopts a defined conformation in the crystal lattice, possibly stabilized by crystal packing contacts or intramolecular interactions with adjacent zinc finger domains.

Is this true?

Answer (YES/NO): YES